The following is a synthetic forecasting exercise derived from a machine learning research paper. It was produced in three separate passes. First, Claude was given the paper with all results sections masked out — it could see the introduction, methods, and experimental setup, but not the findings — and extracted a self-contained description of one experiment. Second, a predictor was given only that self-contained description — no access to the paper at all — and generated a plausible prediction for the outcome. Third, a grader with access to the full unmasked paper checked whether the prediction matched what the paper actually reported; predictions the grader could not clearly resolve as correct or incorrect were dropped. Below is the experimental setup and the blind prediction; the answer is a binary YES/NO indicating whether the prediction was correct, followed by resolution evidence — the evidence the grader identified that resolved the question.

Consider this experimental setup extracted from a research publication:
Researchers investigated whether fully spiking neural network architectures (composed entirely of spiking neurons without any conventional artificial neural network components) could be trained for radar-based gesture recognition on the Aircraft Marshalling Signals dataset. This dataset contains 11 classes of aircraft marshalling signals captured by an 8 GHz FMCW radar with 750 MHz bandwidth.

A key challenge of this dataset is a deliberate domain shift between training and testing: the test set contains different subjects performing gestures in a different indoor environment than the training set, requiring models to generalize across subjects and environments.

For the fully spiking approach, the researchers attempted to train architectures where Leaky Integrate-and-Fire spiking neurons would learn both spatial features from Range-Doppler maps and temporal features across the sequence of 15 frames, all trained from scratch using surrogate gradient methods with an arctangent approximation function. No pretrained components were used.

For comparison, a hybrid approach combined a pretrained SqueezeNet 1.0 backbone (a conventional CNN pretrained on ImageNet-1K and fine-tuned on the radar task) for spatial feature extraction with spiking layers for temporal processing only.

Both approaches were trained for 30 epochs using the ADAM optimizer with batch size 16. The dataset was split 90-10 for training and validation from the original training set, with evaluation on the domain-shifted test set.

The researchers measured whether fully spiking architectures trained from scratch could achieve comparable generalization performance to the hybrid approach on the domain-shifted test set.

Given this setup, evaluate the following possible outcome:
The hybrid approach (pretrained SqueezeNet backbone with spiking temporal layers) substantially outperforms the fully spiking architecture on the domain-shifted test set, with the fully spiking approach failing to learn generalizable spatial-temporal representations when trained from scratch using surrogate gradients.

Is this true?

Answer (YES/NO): YES